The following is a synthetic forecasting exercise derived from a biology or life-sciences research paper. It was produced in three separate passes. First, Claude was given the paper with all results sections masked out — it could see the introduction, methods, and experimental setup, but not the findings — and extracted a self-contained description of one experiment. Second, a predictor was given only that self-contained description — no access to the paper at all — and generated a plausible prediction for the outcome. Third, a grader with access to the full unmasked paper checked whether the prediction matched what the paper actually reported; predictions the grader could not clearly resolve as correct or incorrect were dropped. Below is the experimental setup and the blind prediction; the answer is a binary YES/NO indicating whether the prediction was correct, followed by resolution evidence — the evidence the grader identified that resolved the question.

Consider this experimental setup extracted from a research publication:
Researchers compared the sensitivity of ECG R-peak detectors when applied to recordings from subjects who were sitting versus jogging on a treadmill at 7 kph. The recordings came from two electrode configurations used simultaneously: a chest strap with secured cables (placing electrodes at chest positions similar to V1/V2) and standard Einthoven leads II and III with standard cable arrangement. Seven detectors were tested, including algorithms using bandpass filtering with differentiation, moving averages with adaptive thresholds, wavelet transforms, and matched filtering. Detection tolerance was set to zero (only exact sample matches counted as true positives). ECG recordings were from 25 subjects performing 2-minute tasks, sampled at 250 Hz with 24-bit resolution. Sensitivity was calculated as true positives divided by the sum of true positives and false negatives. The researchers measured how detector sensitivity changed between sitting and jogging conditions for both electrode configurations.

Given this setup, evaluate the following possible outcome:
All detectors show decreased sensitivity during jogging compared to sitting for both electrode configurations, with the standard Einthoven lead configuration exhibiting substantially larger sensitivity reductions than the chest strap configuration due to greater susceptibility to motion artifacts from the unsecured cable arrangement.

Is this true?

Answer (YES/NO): NO